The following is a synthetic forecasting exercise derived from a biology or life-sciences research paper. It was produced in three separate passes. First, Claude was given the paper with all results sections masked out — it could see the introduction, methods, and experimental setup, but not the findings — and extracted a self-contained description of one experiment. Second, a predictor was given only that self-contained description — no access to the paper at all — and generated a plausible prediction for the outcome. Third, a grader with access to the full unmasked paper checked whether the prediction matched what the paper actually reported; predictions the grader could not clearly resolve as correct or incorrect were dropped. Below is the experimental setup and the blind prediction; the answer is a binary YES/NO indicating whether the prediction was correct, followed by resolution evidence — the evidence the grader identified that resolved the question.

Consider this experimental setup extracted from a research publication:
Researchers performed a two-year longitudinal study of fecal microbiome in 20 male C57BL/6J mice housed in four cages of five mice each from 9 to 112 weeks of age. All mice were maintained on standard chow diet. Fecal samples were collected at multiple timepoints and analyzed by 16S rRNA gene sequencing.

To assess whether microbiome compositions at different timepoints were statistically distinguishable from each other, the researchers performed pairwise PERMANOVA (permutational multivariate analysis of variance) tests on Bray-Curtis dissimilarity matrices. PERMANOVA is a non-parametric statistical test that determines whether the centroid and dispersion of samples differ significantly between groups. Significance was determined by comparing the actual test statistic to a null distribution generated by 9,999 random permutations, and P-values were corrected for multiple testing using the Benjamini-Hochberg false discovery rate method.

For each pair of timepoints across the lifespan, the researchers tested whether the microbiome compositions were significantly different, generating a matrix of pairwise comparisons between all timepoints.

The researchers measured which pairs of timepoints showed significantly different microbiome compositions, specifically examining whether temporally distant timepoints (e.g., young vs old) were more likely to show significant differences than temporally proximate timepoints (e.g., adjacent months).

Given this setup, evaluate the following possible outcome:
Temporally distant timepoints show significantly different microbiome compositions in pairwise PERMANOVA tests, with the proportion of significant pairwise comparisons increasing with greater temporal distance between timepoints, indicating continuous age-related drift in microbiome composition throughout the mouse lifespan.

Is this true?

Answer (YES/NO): NO